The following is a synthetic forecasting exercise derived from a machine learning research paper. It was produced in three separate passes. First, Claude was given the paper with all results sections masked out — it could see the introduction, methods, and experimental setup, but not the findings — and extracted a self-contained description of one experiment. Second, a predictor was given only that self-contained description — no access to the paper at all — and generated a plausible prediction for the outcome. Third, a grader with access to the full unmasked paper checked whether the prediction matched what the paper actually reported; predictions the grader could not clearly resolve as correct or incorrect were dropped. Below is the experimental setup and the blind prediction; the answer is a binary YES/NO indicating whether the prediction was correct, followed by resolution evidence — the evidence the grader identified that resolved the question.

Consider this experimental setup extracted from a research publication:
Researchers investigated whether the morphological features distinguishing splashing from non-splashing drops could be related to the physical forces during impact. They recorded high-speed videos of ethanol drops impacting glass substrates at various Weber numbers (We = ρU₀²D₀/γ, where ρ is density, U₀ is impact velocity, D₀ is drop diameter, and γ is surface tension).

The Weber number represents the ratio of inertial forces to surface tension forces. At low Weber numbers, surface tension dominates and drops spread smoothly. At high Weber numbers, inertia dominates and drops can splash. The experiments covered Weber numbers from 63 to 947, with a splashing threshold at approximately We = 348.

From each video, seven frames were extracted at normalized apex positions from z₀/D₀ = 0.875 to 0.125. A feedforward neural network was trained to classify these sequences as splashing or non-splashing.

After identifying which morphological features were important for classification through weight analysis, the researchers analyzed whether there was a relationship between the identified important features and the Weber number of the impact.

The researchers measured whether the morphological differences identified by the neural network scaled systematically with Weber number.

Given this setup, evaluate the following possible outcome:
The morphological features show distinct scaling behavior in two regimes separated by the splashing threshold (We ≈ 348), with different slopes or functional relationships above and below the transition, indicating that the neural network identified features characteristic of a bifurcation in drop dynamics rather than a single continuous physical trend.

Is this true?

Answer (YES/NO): NO